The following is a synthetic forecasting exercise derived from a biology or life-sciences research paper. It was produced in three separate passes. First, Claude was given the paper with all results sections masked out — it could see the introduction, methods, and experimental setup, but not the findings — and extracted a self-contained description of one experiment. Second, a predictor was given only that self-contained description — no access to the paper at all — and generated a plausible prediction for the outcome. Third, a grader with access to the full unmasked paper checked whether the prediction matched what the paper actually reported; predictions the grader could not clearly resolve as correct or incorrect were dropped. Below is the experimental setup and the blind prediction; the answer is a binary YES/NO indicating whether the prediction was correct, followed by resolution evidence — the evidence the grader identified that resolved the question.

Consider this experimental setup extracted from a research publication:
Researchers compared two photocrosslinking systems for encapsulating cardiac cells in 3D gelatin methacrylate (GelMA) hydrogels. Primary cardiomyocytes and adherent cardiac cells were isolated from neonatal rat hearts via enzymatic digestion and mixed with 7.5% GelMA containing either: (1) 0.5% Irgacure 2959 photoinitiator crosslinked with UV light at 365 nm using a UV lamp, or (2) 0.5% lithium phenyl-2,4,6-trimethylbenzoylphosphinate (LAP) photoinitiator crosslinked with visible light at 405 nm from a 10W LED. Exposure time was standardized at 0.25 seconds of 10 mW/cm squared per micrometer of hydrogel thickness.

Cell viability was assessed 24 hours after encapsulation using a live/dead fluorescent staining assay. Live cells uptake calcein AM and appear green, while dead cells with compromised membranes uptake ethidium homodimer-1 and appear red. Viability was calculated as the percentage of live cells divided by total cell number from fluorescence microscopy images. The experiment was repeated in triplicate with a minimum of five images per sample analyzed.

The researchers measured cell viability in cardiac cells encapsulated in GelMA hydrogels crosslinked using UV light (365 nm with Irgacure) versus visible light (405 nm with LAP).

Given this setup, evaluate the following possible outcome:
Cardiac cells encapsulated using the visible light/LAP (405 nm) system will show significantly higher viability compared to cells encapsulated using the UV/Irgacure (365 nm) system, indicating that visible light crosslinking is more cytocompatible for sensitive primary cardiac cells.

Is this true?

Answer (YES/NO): YES